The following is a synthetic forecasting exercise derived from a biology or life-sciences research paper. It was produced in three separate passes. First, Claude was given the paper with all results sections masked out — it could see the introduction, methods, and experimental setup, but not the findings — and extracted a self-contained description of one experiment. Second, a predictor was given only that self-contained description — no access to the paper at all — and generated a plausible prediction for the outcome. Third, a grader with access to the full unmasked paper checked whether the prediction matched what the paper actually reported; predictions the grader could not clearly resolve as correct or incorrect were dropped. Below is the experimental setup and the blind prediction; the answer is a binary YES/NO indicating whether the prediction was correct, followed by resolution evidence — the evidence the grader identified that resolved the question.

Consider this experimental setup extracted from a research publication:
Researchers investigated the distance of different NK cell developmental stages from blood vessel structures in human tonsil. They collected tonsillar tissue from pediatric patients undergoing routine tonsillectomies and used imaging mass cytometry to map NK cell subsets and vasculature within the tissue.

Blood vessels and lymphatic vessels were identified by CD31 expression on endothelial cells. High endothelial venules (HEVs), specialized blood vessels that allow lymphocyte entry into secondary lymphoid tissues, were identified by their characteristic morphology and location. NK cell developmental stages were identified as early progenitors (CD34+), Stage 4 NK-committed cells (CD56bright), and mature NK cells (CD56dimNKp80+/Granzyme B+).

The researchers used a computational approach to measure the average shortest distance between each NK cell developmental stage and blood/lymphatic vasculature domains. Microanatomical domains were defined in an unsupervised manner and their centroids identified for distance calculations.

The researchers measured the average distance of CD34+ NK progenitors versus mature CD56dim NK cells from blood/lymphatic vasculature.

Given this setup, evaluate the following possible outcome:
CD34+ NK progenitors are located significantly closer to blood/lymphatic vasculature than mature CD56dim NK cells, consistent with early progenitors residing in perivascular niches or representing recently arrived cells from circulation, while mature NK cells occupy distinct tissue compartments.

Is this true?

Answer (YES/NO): YES